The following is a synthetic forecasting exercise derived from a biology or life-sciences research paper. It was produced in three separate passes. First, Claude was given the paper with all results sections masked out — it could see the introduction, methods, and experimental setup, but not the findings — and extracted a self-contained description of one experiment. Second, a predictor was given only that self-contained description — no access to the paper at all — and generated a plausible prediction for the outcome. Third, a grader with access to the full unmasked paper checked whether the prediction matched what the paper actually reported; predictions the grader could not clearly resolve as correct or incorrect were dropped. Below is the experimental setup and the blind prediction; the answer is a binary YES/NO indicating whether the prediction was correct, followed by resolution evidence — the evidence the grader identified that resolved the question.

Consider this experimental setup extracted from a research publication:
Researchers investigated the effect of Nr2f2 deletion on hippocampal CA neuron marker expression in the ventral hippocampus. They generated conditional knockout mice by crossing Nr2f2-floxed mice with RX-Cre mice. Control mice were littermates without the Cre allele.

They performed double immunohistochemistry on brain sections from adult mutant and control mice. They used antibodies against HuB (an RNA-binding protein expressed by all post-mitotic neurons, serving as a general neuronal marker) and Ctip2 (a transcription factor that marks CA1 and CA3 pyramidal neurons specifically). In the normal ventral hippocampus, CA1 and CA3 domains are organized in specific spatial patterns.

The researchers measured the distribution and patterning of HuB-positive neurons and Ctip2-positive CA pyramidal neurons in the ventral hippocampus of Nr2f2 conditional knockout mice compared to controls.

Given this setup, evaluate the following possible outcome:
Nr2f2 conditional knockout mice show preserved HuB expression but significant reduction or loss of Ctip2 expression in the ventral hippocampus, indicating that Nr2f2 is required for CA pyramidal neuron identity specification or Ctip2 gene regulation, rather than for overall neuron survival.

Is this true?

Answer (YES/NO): NO